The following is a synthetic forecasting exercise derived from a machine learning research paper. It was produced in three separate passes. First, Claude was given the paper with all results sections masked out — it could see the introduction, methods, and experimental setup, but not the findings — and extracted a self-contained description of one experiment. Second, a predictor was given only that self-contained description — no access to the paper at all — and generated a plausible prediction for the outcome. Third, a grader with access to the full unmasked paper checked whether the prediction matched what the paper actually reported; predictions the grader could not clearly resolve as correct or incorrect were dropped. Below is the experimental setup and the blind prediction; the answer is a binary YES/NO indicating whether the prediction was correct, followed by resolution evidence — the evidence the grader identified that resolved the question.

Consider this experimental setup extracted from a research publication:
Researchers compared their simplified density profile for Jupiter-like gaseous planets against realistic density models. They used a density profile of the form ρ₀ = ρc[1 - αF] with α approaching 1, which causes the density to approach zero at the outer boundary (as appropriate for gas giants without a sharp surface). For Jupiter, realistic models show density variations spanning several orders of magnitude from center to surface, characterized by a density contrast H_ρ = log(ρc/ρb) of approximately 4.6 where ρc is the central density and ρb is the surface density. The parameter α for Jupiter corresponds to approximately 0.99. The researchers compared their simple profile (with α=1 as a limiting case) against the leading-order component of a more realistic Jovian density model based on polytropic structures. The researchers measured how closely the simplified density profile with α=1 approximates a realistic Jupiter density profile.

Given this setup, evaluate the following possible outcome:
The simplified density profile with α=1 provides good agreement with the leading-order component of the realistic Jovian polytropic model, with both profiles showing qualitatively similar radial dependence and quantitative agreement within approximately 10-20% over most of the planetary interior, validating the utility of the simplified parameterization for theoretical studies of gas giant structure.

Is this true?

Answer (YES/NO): NO